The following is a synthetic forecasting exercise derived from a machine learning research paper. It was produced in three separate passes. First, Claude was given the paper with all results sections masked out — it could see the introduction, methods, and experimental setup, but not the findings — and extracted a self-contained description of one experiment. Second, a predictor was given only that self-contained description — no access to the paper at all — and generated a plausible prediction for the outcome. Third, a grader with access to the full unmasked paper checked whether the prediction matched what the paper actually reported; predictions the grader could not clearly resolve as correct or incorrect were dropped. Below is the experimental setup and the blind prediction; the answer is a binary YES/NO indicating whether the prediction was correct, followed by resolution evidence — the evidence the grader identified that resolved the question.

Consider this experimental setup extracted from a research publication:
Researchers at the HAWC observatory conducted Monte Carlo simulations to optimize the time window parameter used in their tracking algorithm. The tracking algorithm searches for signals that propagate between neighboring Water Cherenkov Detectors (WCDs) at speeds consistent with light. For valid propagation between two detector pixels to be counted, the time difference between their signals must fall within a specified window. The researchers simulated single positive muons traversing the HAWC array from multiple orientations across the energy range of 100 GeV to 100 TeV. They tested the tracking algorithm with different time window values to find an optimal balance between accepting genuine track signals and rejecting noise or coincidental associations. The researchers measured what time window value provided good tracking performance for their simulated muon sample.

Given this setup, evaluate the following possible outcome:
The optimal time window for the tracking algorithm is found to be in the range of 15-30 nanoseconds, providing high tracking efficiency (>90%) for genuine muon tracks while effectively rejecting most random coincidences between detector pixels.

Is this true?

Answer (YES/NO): NO